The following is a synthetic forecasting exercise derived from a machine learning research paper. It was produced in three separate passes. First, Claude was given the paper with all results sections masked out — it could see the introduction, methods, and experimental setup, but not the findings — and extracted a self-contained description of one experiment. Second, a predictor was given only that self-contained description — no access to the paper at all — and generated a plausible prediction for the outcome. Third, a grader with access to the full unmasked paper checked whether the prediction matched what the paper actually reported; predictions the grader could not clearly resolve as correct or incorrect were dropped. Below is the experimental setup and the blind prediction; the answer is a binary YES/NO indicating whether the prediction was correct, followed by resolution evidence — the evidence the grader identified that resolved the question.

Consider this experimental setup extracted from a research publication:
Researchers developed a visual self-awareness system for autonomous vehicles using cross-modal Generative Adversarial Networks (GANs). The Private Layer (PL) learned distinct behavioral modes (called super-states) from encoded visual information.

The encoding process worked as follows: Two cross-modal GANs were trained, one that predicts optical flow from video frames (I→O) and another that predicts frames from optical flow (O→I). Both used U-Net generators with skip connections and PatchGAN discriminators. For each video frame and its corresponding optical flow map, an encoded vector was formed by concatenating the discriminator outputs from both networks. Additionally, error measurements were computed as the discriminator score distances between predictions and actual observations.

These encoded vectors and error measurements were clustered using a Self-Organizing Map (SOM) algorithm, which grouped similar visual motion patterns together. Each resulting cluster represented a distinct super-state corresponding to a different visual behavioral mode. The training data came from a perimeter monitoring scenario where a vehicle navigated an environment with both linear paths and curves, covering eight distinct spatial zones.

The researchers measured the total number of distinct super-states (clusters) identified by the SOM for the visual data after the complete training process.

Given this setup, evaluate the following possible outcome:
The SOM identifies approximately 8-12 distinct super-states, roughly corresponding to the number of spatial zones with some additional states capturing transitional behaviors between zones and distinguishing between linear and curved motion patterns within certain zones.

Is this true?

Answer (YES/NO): NO